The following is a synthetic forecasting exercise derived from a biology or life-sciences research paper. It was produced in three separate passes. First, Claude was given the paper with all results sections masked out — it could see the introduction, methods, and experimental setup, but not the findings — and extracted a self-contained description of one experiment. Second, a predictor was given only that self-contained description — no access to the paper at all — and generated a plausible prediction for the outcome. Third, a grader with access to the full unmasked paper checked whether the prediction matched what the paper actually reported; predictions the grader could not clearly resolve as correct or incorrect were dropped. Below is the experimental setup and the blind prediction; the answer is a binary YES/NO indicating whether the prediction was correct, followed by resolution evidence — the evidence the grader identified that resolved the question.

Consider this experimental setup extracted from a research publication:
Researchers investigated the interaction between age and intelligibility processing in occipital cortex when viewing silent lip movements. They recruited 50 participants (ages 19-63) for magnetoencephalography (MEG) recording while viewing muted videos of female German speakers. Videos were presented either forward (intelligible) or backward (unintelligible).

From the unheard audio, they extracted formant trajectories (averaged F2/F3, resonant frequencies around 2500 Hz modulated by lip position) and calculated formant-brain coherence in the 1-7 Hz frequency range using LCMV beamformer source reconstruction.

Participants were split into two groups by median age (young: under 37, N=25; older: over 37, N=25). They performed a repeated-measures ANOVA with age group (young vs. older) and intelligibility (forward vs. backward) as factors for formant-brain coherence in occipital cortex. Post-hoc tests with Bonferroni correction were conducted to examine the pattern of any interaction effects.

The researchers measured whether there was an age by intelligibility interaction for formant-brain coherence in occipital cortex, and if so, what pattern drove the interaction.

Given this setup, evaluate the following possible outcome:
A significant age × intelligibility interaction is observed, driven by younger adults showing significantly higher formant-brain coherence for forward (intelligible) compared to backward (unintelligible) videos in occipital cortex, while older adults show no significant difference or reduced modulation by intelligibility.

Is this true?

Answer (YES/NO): YES